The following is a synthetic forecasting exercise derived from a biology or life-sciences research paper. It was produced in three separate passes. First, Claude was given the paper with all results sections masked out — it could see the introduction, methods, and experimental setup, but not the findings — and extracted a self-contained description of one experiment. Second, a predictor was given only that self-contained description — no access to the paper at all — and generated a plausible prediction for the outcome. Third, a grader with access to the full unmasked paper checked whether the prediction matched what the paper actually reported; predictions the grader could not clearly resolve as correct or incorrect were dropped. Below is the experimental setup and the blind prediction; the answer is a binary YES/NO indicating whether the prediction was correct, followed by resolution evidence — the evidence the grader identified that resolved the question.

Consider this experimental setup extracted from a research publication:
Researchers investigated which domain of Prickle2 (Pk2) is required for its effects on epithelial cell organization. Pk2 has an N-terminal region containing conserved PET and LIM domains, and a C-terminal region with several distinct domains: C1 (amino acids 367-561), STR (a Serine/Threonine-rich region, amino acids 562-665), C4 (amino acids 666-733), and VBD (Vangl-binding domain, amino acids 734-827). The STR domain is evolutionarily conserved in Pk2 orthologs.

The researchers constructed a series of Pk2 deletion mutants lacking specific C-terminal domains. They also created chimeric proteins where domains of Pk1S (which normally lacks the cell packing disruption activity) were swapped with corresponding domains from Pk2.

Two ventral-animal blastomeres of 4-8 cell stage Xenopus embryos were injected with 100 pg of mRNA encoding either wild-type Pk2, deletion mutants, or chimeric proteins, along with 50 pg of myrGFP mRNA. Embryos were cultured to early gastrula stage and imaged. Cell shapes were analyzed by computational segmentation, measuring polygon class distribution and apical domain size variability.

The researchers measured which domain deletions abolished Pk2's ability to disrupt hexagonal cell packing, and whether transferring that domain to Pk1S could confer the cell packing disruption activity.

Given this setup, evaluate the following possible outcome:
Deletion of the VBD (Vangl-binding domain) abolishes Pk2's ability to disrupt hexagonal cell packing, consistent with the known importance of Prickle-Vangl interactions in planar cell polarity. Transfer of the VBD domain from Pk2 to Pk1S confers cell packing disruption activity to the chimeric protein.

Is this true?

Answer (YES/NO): NO